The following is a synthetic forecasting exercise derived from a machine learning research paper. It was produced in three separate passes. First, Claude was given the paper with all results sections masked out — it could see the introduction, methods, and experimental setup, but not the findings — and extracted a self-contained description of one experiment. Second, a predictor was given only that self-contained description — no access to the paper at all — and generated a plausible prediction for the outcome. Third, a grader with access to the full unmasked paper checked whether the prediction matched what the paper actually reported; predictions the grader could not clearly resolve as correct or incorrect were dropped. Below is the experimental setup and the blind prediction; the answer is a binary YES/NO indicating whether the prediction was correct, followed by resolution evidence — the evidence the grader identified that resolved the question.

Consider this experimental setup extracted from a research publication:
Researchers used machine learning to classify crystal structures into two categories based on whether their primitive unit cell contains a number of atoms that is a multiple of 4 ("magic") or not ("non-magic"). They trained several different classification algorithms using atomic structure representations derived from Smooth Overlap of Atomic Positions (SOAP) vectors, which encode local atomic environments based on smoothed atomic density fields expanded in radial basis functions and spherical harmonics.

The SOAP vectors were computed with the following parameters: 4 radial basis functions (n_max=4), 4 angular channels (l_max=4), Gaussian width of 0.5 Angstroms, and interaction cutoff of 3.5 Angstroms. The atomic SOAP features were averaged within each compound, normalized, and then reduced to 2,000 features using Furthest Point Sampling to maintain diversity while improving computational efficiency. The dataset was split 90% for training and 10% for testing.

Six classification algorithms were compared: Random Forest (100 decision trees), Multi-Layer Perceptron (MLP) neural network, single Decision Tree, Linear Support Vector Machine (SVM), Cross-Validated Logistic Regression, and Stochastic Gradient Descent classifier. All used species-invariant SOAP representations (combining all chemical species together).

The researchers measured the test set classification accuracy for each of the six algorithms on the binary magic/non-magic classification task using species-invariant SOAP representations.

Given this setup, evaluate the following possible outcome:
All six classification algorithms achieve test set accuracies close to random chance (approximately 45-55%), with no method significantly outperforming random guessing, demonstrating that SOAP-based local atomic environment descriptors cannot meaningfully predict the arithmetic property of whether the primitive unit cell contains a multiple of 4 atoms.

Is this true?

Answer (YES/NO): NO